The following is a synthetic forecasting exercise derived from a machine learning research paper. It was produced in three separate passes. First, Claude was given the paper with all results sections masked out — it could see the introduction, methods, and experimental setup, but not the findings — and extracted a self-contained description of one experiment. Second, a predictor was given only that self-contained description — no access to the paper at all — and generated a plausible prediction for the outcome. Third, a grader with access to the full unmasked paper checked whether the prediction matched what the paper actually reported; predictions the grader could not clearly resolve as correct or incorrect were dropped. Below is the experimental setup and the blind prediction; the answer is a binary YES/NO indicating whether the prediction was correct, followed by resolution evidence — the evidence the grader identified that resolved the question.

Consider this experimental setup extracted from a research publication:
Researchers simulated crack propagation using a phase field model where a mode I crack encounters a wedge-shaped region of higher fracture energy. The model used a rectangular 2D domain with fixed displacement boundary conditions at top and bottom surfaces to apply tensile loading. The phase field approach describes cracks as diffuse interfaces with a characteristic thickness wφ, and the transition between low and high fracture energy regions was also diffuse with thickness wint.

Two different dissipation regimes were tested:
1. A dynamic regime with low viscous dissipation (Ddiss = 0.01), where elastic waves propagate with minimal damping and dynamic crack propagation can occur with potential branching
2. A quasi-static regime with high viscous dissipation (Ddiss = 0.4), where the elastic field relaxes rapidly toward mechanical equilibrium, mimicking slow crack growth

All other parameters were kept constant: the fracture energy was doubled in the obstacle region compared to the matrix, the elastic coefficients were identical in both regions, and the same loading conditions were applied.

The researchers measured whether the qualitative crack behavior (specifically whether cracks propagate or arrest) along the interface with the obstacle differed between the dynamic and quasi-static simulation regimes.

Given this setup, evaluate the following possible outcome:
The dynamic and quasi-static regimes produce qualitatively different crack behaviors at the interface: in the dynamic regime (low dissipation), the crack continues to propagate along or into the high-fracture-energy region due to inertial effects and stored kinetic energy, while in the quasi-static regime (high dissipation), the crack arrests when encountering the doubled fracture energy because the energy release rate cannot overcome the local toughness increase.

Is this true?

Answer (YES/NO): NO